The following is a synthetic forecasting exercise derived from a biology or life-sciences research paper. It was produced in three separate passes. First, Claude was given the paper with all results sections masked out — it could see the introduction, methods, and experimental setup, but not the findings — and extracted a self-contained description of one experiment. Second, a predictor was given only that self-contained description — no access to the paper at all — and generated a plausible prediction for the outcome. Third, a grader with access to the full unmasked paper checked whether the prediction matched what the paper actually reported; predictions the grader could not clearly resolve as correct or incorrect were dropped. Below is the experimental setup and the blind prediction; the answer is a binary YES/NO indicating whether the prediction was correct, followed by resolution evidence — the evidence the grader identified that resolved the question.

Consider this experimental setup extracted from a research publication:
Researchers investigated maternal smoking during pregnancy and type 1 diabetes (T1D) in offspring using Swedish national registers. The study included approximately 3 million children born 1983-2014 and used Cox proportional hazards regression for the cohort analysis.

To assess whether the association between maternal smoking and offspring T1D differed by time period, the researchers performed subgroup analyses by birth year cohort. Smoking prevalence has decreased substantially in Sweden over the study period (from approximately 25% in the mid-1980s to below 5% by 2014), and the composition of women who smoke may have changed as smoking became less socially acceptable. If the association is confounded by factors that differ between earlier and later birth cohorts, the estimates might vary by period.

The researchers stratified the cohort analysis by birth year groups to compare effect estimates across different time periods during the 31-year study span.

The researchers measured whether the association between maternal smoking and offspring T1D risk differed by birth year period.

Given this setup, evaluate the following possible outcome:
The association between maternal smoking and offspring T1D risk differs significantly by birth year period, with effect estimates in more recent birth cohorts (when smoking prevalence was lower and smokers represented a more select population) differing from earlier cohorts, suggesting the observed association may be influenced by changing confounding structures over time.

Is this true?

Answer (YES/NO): NO